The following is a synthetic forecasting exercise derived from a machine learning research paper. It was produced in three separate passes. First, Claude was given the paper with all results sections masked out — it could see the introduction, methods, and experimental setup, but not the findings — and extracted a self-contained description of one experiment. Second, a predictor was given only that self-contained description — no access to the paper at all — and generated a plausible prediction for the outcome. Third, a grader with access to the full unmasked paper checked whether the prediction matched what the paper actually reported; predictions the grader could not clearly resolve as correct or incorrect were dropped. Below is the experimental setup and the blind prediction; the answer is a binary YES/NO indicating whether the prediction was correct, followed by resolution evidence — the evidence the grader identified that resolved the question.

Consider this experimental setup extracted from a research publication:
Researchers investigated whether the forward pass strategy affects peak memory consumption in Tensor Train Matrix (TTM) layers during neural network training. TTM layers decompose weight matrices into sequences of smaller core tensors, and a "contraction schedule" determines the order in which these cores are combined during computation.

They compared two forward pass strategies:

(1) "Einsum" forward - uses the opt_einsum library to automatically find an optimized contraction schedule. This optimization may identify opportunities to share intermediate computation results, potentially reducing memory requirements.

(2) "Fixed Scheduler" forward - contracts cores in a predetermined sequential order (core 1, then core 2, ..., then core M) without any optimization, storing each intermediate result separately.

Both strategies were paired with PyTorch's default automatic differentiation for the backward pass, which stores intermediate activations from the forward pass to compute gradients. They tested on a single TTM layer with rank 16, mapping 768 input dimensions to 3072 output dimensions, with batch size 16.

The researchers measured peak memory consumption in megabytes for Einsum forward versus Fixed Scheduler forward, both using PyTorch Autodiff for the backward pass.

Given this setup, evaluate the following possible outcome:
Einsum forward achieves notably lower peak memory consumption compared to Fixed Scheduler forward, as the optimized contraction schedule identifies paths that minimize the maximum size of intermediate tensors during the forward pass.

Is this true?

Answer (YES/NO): YES